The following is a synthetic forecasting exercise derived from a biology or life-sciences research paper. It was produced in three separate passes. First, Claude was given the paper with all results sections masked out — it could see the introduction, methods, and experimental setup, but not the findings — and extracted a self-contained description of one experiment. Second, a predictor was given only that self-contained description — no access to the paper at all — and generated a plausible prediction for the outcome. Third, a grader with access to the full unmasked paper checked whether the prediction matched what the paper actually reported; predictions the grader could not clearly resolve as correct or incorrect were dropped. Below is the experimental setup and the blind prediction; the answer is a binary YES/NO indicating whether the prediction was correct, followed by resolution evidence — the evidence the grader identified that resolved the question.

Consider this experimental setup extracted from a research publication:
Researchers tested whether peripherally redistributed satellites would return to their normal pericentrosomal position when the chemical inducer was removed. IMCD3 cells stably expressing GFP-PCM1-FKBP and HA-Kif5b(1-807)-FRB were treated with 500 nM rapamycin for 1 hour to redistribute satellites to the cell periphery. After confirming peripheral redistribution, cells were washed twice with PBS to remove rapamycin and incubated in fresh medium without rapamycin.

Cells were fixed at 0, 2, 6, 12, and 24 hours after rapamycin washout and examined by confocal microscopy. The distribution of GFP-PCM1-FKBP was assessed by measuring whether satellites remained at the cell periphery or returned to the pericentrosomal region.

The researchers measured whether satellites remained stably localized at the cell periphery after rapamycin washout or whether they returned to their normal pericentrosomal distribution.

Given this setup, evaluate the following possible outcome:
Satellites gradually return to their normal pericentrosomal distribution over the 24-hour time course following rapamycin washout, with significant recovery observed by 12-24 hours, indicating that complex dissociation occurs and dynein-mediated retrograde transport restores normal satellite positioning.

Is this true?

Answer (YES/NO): NO